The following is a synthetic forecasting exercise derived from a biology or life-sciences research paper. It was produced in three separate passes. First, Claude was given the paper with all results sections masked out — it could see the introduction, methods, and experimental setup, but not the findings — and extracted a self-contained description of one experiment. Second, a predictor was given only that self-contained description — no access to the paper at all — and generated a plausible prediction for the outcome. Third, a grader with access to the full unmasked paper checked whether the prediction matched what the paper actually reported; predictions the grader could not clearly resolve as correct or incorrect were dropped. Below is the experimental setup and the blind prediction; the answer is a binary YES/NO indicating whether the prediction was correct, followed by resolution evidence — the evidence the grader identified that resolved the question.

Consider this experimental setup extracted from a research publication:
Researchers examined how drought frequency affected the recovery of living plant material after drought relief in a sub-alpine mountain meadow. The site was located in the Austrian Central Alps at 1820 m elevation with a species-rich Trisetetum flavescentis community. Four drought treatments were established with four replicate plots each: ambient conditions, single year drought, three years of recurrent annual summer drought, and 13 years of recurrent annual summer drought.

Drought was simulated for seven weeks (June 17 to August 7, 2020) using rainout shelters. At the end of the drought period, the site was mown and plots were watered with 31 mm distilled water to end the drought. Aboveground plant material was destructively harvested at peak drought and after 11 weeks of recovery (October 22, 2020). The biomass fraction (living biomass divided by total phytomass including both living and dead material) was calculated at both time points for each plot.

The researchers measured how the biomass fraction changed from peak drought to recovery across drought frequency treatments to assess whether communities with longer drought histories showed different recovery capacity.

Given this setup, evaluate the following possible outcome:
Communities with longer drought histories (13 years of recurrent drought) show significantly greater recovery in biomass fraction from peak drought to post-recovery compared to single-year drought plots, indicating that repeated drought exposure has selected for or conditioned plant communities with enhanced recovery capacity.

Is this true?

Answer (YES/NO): NO